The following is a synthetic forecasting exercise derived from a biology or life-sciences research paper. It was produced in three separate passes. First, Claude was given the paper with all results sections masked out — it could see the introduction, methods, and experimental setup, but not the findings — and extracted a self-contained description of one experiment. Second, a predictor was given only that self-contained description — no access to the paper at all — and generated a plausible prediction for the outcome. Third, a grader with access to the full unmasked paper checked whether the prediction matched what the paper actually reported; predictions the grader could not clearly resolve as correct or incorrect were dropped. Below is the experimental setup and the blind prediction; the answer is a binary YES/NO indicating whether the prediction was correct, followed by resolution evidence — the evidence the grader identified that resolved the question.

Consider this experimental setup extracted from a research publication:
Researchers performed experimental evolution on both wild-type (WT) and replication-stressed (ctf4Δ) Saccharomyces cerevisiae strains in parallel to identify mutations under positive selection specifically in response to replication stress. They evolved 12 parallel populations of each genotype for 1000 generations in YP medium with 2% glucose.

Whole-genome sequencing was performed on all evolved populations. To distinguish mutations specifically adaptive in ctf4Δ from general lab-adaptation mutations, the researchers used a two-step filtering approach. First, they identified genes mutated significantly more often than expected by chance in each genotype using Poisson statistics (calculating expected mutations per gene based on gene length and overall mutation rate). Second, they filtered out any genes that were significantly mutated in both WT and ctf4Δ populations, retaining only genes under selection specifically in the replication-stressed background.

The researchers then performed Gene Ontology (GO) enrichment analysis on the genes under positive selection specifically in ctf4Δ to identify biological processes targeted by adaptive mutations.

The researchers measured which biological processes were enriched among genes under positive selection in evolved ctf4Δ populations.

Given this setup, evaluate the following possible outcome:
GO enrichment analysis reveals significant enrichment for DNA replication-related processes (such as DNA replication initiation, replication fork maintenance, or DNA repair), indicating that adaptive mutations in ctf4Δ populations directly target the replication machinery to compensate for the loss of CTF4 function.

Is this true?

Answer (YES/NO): NO